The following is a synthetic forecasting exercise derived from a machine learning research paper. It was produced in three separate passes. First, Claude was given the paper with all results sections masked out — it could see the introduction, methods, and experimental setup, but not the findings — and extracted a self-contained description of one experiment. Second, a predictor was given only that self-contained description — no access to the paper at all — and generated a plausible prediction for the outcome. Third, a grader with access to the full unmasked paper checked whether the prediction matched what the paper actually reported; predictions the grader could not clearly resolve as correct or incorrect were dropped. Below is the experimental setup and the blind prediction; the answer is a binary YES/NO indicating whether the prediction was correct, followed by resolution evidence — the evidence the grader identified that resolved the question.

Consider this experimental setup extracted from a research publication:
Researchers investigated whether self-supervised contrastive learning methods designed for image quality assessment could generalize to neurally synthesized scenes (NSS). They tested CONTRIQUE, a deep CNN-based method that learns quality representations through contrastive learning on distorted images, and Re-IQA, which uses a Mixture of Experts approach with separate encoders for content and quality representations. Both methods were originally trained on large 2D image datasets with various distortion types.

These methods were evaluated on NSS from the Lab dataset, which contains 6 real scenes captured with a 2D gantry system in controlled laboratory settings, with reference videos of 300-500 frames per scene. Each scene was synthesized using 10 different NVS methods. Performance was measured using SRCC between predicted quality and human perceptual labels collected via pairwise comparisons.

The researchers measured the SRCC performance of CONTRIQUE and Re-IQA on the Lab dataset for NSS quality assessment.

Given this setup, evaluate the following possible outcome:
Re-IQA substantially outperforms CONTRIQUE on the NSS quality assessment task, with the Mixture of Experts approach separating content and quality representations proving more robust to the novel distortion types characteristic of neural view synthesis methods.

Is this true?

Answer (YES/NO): NO